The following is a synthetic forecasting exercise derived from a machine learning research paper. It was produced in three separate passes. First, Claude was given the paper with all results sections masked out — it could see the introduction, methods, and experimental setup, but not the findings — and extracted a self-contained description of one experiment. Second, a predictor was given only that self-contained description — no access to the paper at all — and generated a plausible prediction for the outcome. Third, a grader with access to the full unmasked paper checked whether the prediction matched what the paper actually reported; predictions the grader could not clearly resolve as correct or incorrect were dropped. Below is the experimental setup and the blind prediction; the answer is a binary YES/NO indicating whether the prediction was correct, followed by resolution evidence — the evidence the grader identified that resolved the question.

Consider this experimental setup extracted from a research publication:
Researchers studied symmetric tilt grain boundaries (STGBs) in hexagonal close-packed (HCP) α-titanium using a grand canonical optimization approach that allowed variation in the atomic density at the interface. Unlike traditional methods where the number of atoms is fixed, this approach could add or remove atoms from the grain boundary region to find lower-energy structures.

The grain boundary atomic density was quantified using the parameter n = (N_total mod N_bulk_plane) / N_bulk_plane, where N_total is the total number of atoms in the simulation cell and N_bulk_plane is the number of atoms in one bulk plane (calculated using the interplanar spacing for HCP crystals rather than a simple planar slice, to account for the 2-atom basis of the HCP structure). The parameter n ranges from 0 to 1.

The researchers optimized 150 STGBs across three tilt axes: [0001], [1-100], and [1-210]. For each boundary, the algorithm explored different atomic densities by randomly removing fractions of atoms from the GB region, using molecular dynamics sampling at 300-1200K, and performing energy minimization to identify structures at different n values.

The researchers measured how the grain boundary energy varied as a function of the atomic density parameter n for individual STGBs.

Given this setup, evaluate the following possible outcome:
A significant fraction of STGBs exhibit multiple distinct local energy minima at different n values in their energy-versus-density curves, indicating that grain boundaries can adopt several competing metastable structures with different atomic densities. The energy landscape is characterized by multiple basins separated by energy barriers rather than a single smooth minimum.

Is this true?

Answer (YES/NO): YES